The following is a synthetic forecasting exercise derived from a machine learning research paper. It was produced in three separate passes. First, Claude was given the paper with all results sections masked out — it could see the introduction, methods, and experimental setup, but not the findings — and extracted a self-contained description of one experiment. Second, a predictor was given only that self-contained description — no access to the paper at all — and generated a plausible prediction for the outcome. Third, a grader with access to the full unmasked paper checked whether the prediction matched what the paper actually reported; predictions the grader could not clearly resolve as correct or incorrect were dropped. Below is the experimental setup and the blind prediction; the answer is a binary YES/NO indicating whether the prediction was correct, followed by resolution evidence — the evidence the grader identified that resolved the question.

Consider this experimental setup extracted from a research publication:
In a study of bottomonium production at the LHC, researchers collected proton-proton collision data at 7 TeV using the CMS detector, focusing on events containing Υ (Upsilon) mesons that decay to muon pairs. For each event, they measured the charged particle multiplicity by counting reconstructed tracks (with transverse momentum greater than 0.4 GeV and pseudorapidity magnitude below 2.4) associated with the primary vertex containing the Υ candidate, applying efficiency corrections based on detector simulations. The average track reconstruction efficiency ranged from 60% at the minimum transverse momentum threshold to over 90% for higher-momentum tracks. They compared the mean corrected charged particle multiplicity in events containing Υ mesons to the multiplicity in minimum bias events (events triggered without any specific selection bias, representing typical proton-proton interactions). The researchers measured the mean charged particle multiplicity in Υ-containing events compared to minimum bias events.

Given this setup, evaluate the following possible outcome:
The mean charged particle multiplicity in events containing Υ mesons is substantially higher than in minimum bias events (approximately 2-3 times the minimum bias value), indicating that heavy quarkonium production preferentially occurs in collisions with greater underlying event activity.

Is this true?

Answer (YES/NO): YES